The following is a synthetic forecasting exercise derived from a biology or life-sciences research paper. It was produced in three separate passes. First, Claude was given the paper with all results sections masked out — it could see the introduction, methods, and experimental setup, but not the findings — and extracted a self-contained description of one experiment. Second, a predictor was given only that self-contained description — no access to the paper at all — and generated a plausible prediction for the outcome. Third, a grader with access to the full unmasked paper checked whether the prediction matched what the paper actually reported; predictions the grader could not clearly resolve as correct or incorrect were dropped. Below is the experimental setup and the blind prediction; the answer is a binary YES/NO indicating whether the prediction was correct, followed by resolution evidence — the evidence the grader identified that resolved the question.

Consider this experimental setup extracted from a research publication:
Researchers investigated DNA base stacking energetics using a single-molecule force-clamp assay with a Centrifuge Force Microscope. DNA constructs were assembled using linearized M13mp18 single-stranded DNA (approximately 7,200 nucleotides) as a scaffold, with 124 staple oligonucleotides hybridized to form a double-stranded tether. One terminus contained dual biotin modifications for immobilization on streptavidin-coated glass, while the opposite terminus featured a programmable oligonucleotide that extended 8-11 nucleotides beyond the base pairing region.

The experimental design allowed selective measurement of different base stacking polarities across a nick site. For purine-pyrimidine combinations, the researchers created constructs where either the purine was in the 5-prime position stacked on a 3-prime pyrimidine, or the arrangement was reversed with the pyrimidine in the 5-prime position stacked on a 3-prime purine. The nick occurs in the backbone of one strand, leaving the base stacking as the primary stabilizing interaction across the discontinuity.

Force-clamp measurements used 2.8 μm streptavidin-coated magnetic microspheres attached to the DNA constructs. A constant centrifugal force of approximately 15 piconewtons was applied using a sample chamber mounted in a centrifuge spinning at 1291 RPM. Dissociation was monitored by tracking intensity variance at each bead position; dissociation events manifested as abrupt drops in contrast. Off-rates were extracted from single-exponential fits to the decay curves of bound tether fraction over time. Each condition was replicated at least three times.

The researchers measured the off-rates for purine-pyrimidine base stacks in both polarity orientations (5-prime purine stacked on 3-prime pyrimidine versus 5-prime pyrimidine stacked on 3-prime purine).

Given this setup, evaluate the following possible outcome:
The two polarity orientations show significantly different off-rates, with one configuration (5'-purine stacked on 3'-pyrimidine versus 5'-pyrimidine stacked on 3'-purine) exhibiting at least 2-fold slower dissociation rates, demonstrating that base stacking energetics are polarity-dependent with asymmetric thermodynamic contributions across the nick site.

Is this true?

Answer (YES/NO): YES